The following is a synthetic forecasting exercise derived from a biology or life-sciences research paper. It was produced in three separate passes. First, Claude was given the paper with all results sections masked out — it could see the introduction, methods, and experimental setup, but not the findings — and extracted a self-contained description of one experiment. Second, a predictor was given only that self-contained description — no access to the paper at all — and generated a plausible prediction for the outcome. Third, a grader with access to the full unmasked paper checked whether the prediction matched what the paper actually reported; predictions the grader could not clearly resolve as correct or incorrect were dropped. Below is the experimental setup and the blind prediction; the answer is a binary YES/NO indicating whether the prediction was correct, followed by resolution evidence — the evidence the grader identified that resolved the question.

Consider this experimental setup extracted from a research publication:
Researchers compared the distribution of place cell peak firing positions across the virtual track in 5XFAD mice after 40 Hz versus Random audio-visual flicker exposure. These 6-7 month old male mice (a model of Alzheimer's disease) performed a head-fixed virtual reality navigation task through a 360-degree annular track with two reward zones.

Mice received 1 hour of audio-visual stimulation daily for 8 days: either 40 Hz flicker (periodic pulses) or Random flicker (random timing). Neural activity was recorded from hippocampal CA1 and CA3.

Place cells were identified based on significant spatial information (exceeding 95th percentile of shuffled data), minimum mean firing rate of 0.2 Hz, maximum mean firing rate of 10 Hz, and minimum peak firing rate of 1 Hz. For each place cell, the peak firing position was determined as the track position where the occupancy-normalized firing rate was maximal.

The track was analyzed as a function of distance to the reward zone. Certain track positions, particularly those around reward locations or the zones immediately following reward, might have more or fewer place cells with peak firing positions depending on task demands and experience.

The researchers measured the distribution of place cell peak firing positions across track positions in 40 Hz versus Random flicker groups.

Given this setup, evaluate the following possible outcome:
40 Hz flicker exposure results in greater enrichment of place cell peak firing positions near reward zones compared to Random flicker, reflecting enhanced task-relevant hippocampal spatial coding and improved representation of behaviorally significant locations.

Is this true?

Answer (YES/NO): NO